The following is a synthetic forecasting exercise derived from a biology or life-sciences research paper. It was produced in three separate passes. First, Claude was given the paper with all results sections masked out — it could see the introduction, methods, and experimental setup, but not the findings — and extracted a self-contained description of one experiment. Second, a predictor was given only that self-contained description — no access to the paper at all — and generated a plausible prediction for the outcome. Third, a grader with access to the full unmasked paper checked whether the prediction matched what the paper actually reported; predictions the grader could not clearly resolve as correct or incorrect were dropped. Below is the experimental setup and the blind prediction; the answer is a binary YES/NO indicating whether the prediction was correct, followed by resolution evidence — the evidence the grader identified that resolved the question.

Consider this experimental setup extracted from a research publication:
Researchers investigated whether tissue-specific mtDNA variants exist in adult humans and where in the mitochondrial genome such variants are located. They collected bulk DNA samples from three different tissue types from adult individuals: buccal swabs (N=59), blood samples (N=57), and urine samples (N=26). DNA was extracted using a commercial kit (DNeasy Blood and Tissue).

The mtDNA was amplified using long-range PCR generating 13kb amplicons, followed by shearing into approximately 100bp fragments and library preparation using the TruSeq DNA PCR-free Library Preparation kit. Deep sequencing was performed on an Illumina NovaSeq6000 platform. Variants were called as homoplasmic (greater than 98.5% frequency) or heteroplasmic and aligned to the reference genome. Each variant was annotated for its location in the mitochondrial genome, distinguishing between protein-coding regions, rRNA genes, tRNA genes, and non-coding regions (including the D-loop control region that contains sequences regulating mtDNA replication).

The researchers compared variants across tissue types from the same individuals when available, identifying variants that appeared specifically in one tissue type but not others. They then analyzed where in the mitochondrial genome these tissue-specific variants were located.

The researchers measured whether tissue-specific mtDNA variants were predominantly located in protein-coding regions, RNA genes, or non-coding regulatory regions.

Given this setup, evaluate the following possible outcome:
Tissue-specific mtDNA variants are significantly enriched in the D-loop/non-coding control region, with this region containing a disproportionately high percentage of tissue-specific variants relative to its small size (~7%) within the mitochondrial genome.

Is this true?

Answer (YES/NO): YES